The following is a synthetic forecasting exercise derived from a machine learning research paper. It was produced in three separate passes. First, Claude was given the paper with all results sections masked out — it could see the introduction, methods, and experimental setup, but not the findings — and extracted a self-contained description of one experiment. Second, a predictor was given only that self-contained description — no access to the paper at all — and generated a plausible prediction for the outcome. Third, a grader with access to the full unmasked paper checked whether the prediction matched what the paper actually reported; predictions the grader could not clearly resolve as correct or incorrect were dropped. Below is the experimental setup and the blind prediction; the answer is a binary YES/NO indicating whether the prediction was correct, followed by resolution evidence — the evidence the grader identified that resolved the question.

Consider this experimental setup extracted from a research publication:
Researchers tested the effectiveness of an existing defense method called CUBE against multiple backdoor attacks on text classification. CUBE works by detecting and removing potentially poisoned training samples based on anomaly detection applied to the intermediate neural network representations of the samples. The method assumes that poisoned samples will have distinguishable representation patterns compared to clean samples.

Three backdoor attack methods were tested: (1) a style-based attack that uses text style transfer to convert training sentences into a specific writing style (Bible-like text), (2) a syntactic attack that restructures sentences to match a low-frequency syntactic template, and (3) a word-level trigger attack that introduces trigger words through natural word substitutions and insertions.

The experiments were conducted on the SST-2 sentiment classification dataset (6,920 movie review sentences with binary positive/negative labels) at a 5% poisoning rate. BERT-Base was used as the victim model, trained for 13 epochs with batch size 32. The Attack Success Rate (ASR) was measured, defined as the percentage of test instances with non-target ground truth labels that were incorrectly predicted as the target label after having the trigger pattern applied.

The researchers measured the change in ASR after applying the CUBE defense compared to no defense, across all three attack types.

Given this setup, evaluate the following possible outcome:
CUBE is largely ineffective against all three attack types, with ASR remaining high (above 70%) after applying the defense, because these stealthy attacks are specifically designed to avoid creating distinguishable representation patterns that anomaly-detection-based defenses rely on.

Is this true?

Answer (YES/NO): NO